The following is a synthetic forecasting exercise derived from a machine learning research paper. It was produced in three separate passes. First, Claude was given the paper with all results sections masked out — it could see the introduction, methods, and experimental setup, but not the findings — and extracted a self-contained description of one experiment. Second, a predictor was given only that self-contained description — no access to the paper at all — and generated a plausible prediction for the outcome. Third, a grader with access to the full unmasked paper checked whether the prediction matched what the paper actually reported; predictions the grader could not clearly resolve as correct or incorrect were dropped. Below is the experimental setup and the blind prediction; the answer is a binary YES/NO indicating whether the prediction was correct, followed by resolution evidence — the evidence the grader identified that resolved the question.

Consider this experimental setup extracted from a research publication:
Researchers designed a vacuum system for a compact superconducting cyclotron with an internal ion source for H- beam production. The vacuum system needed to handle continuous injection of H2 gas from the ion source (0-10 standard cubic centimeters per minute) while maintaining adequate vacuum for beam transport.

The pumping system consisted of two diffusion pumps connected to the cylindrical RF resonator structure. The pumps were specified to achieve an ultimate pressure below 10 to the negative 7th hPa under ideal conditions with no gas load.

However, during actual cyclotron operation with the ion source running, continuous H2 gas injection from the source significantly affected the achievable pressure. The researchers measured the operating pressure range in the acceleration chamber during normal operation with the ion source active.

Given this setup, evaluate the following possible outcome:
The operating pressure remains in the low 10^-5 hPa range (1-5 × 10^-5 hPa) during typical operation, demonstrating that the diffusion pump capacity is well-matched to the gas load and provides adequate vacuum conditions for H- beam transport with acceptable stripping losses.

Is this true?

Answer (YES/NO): NO